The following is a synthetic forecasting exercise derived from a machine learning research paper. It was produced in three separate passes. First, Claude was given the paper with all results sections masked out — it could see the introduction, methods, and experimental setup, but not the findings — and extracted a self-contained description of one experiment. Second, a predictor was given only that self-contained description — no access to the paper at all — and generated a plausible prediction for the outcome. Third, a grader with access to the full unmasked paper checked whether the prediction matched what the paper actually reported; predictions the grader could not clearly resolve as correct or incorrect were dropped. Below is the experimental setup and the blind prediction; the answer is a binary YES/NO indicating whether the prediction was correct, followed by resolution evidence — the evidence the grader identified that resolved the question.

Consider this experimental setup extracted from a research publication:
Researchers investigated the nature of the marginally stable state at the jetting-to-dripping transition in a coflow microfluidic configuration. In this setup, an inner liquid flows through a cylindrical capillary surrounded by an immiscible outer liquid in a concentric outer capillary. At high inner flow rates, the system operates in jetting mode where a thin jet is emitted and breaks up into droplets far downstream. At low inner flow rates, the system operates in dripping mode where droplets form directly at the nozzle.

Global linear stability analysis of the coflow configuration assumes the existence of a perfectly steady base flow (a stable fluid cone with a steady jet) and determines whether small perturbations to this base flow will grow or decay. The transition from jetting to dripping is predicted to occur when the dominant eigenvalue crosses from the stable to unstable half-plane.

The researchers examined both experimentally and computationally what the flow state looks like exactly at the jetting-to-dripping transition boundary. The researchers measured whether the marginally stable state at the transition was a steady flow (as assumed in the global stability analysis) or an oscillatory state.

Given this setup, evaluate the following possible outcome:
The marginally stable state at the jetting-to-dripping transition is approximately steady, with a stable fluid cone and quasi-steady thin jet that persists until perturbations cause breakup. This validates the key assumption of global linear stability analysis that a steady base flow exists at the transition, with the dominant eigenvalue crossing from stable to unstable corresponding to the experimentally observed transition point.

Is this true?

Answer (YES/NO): NO